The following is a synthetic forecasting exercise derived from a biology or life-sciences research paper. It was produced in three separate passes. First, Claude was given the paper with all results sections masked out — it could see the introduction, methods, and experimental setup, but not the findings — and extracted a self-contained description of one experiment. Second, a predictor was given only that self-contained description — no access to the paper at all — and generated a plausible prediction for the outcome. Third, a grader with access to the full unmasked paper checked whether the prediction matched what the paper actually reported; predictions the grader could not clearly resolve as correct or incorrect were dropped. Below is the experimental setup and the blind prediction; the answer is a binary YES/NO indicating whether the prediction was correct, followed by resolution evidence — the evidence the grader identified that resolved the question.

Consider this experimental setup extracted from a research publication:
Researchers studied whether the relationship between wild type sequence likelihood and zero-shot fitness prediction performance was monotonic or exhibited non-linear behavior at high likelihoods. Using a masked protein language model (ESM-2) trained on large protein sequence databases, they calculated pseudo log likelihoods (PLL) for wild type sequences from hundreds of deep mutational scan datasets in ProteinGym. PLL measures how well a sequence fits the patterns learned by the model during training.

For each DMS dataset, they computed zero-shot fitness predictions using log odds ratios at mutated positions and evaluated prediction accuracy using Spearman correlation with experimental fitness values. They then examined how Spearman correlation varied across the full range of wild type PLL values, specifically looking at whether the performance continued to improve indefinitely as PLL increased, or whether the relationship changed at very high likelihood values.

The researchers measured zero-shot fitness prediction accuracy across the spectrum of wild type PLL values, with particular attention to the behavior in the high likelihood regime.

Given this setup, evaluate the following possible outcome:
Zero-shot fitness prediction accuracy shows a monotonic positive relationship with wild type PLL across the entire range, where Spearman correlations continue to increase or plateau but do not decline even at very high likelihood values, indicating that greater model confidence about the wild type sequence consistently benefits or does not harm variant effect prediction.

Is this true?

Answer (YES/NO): NO